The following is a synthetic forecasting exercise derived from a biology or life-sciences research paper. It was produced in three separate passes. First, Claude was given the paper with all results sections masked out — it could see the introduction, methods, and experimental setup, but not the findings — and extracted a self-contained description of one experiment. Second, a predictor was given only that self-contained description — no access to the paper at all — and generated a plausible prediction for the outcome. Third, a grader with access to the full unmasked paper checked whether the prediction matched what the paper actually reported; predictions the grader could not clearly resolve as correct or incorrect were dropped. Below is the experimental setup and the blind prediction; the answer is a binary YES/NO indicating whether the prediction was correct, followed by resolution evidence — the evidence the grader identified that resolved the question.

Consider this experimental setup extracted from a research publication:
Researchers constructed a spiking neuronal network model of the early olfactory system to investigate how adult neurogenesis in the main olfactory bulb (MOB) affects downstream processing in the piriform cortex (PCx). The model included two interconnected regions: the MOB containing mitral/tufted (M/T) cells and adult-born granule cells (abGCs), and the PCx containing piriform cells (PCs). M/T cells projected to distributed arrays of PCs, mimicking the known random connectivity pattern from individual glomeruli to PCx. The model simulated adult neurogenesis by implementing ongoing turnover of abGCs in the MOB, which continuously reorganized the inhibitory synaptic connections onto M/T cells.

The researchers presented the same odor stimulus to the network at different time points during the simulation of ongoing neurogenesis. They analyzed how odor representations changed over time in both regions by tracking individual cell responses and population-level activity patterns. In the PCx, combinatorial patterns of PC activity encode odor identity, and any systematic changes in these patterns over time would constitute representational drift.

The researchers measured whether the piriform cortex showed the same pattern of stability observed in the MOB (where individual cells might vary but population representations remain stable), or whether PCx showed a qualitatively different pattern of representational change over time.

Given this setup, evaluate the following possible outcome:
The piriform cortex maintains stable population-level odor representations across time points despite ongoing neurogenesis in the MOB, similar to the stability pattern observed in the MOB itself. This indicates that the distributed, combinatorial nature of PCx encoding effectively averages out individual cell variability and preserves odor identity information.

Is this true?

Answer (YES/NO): NO